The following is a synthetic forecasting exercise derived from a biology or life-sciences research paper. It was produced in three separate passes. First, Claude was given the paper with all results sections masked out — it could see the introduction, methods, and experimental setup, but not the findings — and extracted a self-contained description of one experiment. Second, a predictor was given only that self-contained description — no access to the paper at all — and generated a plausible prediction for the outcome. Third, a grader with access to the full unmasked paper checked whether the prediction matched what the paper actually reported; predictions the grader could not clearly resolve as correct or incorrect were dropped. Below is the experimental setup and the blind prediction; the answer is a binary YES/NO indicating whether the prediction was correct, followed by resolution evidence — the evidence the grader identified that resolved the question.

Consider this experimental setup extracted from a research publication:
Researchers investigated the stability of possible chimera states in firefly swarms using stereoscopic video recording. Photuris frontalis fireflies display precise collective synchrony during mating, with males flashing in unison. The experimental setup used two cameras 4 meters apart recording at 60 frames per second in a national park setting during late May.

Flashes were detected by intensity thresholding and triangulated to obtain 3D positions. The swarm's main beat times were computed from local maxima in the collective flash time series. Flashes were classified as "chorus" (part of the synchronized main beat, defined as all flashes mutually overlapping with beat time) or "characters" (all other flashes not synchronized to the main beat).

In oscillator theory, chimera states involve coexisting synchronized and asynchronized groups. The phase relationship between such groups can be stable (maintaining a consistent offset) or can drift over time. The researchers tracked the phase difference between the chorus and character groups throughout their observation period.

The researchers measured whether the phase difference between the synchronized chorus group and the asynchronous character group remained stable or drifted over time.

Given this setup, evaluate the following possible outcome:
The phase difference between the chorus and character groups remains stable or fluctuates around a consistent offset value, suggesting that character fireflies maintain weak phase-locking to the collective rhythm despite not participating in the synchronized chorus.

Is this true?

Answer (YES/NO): YES